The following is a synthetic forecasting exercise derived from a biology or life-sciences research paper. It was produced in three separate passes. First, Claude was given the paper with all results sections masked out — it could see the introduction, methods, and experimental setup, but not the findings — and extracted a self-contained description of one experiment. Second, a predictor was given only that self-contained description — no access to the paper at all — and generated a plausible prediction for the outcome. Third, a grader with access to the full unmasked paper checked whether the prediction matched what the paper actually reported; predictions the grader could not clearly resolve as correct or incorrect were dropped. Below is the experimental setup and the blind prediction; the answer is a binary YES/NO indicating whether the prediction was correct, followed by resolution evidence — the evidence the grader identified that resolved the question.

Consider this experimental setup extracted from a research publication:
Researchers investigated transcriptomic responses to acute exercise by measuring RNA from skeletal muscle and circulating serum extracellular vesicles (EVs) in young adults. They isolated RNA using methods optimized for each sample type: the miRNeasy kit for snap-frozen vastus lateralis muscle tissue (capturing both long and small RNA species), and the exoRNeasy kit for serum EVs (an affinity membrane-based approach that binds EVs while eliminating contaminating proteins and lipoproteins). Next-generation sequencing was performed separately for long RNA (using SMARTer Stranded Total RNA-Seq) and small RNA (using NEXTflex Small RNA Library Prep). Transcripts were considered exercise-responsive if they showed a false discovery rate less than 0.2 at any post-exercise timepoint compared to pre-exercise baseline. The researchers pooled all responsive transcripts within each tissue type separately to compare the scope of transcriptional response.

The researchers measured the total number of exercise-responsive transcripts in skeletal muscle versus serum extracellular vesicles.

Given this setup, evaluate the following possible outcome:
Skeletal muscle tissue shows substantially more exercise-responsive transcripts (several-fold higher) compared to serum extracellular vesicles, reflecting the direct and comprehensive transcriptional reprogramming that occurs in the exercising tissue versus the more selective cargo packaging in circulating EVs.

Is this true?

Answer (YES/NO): NO